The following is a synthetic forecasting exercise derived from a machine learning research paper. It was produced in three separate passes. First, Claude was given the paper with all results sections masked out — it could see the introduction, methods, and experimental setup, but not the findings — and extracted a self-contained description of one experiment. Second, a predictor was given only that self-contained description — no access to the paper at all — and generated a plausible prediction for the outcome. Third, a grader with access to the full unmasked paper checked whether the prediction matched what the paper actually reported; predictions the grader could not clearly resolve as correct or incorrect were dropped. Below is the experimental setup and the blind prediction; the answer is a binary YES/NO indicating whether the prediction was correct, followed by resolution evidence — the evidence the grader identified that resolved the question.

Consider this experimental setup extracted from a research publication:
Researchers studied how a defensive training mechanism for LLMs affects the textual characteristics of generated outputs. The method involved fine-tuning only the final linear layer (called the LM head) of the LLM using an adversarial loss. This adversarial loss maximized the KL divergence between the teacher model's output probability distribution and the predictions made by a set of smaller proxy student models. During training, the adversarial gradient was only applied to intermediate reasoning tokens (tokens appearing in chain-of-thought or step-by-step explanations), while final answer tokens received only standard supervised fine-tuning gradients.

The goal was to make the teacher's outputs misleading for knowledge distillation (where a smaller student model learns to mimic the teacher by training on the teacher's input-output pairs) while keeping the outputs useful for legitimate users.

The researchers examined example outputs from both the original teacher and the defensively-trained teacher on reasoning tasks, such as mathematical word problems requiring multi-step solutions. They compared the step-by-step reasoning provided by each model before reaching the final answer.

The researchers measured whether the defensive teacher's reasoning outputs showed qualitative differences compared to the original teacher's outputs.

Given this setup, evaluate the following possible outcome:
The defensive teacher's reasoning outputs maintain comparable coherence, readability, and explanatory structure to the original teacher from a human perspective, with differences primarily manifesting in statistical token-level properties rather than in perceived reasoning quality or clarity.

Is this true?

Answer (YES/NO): NO